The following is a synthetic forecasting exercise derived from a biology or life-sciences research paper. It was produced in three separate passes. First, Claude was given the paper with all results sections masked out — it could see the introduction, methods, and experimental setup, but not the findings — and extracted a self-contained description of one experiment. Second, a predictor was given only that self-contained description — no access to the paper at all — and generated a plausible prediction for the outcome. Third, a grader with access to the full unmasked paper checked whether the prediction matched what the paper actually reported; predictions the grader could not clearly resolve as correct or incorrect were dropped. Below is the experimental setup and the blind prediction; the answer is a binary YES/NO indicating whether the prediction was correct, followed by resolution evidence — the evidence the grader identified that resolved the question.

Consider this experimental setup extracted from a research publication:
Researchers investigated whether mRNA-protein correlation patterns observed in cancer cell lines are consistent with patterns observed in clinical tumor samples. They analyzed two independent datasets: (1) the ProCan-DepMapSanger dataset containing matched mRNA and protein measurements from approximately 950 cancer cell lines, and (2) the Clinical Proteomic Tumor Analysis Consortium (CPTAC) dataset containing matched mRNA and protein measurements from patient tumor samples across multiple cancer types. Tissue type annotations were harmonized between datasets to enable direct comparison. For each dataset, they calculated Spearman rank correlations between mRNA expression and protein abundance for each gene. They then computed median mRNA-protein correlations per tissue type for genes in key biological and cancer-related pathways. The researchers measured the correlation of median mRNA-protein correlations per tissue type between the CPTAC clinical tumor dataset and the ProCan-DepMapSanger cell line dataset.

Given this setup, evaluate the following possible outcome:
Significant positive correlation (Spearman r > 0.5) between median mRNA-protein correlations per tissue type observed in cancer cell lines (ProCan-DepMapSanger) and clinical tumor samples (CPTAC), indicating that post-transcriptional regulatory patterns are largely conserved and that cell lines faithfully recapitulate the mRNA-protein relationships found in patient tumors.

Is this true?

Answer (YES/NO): YES